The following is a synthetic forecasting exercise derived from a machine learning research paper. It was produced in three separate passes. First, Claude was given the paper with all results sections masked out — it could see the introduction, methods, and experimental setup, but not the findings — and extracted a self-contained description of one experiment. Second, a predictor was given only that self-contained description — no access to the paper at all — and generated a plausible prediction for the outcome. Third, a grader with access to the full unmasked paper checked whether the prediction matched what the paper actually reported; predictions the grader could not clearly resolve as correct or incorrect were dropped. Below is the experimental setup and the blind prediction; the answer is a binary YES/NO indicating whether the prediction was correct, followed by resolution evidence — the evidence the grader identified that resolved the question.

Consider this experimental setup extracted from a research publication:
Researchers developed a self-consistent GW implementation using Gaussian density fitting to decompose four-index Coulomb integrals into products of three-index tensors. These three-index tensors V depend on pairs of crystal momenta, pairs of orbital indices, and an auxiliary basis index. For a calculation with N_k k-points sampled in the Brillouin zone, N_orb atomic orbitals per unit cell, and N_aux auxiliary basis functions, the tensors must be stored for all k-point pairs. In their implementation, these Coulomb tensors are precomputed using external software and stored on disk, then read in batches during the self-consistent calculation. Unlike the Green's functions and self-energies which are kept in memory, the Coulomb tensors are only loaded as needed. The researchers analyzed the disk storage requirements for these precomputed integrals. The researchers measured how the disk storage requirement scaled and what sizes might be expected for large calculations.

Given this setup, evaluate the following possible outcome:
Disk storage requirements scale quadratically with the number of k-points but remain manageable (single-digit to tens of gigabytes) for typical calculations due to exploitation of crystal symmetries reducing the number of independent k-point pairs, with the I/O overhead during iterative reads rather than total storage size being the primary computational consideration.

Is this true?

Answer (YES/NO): NO